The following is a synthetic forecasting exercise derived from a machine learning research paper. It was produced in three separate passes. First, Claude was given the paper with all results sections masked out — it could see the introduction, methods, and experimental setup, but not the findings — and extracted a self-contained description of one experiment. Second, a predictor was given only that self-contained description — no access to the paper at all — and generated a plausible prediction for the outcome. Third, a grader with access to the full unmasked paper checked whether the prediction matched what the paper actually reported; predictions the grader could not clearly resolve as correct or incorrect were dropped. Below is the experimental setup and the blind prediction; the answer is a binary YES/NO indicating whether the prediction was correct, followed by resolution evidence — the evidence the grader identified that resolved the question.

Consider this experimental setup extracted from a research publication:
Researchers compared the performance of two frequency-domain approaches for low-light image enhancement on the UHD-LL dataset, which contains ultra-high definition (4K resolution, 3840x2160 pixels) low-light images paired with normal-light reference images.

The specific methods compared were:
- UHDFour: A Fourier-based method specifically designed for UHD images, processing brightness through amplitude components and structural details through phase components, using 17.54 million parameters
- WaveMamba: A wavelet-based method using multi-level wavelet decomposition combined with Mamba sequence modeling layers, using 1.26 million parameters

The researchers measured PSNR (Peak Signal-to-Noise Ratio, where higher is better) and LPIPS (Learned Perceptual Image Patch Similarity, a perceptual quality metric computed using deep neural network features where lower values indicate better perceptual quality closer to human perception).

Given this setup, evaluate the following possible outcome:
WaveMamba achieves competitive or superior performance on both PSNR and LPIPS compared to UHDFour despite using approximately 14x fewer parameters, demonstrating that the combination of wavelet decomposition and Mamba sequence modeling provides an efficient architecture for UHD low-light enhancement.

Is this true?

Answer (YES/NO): YES